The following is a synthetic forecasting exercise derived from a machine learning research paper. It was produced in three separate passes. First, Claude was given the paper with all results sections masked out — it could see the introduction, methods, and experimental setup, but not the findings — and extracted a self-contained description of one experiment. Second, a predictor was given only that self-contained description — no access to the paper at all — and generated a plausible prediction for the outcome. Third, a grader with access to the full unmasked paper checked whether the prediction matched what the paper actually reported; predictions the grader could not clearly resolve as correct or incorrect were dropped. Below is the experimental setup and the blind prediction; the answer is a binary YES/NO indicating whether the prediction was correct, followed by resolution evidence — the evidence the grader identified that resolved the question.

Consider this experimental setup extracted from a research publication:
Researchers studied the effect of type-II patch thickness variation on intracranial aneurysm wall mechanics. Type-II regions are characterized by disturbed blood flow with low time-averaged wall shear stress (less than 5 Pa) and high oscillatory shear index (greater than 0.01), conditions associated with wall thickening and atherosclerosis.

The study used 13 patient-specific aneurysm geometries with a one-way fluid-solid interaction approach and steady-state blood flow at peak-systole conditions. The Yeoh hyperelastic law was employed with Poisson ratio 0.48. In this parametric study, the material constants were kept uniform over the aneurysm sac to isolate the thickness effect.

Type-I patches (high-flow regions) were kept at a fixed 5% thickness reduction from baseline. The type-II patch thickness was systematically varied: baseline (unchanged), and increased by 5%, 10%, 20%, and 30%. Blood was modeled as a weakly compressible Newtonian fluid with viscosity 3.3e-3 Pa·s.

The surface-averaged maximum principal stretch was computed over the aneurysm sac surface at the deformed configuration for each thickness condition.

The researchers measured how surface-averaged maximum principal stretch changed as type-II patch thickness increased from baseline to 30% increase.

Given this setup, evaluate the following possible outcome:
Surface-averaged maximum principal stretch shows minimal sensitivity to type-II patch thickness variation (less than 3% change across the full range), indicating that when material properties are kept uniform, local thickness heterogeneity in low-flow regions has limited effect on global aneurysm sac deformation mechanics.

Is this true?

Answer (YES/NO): YES